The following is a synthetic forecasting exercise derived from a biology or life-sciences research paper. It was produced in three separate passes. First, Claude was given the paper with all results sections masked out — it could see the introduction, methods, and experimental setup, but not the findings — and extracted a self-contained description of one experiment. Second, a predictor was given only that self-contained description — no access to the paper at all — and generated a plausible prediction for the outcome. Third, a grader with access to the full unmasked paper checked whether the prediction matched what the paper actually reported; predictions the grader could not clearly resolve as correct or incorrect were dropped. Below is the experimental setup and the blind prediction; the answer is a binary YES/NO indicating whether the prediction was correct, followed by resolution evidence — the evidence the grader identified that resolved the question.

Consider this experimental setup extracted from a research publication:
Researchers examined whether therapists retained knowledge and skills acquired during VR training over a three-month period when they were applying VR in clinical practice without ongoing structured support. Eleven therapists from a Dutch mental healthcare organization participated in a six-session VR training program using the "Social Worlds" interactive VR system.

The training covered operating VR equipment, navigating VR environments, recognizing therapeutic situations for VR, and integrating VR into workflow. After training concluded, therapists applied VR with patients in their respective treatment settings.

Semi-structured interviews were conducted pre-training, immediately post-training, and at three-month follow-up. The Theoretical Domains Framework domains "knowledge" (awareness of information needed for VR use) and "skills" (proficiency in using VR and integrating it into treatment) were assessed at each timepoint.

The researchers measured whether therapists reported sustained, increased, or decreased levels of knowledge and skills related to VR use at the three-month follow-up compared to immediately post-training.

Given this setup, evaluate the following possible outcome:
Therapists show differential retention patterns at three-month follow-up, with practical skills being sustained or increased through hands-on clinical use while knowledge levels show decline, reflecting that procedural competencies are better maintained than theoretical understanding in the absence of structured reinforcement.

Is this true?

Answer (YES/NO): NO